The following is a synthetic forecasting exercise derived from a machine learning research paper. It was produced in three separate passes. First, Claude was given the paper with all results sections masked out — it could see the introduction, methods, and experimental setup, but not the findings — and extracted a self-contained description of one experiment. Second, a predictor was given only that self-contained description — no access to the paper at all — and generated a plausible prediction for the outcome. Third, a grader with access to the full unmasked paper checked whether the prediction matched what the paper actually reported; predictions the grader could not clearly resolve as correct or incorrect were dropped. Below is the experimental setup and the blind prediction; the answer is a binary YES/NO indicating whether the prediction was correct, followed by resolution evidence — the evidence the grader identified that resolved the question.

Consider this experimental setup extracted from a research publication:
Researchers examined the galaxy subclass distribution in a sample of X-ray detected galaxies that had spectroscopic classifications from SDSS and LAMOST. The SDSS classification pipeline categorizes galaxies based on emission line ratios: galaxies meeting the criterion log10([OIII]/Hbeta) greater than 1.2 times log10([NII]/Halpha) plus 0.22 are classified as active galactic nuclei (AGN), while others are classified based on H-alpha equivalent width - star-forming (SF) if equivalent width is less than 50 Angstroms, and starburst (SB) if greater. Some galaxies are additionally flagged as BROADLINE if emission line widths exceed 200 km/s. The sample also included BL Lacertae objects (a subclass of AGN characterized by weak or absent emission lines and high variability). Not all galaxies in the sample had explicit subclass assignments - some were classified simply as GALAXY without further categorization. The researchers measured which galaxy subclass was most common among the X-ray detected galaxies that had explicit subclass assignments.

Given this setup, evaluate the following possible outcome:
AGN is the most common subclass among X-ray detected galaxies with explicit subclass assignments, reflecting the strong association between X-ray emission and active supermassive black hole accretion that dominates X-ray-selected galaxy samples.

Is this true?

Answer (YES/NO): NO